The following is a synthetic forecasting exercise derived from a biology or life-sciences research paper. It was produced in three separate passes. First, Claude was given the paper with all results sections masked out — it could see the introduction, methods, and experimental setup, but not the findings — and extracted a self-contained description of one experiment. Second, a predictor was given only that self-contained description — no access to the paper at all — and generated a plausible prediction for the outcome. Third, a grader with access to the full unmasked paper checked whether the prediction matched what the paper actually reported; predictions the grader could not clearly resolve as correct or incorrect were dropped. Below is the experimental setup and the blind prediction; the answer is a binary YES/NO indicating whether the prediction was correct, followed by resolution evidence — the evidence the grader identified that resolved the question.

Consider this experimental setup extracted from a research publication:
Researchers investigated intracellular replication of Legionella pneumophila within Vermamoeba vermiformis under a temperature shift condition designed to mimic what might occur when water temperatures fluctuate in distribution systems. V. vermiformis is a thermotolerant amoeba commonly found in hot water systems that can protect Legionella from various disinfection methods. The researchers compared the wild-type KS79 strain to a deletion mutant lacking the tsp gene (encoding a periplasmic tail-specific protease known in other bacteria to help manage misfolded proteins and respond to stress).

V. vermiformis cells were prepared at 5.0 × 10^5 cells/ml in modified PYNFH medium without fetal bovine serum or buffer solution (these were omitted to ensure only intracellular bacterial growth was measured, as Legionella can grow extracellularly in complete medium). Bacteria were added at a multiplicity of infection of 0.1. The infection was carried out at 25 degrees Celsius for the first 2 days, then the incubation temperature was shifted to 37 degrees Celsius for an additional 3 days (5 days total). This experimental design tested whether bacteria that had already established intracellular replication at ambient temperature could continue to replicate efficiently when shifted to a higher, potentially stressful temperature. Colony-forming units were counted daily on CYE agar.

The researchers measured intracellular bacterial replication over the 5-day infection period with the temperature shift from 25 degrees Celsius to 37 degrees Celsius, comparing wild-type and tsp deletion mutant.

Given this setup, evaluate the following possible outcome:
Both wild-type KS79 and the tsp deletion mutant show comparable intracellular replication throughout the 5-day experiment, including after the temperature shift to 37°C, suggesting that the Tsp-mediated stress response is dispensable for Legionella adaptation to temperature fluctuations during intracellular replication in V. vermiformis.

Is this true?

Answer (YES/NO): NO